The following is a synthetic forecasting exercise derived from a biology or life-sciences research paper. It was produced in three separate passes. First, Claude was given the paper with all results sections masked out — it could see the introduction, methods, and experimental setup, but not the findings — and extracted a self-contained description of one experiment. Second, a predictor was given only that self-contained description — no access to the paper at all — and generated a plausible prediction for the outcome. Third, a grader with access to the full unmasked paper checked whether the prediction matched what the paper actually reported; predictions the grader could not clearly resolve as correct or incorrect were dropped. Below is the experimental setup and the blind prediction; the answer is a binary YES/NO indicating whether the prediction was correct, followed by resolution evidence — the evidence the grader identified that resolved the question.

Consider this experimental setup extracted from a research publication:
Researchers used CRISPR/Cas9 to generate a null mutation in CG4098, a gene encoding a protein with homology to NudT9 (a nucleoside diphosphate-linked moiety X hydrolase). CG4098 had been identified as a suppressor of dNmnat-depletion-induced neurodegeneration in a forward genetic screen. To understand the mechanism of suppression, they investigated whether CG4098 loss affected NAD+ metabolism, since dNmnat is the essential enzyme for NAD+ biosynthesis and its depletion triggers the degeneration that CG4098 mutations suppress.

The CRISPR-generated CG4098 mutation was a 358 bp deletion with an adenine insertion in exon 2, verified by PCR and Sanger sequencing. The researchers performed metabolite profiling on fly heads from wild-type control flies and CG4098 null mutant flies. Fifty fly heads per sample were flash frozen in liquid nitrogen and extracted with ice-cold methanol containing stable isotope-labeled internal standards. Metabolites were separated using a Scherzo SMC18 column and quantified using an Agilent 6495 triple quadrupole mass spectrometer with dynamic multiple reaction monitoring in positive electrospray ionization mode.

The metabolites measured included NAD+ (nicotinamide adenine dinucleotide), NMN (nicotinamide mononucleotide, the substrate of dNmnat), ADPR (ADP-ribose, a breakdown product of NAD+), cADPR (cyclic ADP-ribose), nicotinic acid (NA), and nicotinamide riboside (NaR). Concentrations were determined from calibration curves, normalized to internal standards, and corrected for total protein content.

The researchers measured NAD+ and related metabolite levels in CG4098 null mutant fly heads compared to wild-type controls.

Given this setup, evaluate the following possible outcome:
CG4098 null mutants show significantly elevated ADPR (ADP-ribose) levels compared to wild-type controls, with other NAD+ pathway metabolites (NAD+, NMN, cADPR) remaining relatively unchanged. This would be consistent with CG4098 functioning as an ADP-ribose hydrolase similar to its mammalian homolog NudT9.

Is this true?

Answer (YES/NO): NO